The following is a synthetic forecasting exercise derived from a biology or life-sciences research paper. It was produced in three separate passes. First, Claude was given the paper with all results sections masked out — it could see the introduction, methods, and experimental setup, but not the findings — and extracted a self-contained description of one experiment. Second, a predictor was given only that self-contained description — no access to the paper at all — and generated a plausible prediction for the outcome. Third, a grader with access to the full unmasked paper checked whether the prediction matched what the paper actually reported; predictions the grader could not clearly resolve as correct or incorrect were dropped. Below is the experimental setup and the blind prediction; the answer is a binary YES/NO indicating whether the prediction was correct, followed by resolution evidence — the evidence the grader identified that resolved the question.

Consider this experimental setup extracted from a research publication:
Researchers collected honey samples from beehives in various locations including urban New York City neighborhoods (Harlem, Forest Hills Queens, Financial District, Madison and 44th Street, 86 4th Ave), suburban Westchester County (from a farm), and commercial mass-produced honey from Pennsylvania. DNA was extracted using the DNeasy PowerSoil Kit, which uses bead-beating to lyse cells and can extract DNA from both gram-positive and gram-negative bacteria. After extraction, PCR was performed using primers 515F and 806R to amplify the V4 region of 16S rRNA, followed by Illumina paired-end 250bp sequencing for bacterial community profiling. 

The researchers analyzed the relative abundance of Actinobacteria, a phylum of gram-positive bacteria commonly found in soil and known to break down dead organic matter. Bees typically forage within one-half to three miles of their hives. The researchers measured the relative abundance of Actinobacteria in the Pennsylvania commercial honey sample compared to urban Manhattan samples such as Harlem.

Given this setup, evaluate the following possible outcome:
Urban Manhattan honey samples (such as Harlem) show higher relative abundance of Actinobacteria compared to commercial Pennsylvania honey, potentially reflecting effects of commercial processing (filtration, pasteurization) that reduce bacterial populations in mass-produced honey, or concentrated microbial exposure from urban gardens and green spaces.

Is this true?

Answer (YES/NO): NO